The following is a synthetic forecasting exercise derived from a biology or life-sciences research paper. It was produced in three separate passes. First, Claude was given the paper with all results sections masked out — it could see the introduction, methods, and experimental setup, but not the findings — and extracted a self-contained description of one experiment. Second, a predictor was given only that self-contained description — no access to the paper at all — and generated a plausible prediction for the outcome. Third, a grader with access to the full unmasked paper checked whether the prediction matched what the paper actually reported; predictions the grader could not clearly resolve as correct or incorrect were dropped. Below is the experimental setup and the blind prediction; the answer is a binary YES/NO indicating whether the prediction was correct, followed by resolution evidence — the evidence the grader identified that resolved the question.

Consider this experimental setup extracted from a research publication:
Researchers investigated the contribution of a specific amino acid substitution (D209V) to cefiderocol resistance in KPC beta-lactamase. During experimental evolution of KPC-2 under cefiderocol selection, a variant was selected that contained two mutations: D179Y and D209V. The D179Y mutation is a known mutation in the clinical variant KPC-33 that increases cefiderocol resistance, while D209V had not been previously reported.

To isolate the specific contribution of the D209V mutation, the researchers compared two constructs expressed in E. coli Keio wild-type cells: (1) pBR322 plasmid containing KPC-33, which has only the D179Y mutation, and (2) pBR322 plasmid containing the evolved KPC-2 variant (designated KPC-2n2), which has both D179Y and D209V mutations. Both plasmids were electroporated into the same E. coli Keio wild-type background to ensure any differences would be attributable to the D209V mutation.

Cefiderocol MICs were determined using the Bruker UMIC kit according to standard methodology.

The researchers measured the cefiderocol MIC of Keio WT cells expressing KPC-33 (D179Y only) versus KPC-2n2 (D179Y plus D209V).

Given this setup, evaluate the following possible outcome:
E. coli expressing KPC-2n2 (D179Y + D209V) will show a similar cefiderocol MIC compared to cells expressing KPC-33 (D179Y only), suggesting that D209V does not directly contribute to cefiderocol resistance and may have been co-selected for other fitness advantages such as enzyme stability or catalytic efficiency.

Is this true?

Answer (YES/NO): YES